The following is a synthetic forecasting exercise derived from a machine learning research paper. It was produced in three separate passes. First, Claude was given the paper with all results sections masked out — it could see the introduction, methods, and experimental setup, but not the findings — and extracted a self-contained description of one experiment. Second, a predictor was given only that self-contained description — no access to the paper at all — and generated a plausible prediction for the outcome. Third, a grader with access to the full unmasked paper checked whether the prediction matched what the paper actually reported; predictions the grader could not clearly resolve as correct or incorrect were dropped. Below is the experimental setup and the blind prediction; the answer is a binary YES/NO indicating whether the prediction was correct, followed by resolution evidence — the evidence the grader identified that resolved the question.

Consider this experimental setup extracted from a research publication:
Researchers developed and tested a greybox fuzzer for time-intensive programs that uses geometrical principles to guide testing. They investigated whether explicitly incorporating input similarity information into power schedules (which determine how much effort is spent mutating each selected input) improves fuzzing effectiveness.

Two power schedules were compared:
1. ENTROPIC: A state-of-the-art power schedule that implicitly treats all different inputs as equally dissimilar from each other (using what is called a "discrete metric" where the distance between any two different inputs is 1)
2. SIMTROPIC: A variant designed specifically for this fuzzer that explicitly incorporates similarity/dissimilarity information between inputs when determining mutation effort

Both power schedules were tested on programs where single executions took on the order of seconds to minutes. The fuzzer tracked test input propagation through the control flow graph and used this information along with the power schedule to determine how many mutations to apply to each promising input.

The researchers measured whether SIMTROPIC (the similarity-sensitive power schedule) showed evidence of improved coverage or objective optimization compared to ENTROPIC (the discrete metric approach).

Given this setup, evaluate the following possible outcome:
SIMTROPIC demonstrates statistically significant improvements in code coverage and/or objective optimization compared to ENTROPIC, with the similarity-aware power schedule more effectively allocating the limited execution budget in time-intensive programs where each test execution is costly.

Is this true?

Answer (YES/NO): NO